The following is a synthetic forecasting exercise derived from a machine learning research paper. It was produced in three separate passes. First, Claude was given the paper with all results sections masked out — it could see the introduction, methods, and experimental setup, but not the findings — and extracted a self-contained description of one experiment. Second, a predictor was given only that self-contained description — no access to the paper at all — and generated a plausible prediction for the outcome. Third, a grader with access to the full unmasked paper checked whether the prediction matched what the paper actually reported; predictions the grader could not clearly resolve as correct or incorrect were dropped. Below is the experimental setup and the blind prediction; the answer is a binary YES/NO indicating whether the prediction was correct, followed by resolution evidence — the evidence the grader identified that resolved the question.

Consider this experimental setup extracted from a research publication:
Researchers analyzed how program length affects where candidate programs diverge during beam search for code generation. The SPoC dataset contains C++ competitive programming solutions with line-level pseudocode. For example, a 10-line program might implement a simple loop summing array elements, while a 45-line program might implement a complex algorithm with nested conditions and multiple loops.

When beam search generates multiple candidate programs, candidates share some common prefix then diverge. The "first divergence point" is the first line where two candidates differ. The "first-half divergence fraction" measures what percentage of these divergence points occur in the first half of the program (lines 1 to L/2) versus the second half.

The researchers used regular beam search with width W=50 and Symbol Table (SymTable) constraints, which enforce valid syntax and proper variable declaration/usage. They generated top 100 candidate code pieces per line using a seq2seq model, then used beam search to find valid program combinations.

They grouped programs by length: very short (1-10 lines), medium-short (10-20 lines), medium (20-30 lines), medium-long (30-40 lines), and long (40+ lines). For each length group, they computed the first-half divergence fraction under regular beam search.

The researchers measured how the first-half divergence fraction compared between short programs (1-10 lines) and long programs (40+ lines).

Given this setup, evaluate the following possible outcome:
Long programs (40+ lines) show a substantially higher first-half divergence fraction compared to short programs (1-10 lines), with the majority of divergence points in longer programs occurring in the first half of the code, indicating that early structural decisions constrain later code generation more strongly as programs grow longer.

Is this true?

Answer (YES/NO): YES